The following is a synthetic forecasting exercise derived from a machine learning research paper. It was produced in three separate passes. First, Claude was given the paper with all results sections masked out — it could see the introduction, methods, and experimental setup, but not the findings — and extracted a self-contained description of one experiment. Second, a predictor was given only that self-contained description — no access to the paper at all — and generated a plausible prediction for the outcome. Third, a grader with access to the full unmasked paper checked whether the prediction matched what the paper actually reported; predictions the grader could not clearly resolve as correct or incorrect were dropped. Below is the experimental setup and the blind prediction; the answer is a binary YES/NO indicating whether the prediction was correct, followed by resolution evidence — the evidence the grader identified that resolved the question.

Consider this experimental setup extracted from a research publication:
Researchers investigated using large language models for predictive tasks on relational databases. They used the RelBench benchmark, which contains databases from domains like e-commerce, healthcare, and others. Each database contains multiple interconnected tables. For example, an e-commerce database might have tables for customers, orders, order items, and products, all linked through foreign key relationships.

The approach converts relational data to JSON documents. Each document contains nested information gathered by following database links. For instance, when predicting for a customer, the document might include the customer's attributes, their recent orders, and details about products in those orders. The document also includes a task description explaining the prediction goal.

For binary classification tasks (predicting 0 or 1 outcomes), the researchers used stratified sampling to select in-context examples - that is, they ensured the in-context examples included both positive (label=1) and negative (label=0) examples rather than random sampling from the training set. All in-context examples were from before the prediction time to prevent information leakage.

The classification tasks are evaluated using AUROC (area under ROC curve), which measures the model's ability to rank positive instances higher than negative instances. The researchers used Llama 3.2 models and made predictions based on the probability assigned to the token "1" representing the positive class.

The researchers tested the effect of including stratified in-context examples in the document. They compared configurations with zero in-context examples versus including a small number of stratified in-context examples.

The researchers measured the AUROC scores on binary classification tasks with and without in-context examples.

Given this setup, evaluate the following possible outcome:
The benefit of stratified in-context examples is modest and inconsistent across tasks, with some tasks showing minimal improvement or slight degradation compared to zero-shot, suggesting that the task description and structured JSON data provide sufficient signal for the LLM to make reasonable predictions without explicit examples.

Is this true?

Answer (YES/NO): NO